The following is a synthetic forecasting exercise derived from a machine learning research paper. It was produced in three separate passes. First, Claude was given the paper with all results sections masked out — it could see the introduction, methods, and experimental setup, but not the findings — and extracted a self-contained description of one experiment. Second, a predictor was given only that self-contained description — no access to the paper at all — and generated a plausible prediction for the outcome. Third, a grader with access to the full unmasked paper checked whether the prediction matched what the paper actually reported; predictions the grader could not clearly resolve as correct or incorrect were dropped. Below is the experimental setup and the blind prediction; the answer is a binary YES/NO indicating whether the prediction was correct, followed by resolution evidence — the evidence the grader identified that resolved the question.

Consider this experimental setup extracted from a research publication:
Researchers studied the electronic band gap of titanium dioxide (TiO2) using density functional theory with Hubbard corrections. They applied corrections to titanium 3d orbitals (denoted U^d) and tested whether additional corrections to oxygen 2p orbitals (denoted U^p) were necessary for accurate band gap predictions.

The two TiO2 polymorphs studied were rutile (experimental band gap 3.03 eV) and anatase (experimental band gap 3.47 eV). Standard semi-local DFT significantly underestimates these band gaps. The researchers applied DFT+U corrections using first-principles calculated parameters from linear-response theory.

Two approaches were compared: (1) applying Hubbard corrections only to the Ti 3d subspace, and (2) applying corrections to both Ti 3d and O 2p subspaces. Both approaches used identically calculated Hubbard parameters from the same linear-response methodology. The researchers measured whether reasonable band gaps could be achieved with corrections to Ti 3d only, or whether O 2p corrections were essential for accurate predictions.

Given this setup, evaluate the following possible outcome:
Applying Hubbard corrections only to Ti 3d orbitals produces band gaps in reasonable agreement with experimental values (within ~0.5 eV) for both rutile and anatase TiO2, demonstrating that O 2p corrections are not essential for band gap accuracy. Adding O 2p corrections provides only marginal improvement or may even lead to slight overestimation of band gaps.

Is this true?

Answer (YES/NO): NO